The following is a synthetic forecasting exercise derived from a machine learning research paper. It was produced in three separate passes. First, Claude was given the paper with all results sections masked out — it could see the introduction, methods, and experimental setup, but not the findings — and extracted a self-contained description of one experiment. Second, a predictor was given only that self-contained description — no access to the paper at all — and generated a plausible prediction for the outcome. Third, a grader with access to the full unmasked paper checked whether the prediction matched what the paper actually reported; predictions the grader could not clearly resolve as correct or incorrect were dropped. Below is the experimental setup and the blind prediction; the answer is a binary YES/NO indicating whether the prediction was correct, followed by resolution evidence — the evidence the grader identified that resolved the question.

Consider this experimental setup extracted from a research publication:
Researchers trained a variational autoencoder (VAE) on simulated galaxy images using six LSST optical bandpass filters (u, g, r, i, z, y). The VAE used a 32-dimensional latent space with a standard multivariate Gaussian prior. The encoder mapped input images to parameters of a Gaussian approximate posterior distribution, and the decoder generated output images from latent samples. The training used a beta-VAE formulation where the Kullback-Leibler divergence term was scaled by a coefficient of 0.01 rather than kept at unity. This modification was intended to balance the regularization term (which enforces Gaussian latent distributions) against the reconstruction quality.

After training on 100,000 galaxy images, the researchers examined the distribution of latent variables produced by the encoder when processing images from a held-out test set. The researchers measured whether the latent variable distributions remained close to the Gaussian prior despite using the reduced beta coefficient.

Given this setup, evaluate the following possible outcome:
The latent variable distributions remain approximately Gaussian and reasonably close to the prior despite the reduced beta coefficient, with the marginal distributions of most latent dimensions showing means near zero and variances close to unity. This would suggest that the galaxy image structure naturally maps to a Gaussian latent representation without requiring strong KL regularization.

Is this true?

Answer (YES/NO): YES